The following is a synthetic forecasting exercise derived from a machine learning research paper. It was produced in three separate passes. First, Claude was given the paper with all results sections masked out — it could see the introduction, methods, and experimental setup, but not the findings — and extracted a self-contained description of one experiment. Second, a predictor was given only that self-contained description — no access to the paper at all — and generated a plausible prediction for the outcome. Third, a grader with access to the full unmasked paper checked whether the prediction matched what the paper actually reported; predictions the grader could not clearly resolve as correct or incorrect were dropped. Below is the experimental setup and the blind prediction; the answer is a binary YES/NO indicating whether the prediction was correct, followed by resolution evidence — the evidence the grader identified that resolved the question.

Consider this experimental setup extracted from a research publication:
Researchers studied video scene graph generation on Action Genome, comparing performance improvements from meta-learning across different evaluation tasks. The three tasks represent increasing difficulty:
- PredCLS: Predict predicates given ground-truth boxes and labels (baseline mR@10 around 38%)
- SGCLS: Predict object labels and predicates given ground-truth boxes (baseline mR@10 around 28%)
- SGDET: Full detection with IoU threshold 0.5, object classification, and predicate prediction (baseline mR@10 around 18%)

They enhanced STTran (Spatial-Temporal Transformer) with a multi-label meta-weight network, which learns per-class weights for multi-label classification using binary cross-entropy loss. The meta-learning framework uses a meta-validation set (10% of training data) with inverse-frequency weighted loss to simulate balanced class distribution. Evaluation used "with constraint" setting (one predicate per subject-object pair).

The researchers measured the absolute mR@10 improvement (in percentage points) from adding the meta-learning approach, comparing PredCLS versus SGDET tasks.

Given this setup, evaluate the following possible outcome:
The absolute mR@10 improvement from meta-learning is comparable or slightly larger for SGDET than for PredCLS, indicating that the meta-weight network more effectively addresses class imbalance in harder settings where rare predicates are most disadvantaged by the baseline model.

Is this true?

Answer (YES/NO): YES